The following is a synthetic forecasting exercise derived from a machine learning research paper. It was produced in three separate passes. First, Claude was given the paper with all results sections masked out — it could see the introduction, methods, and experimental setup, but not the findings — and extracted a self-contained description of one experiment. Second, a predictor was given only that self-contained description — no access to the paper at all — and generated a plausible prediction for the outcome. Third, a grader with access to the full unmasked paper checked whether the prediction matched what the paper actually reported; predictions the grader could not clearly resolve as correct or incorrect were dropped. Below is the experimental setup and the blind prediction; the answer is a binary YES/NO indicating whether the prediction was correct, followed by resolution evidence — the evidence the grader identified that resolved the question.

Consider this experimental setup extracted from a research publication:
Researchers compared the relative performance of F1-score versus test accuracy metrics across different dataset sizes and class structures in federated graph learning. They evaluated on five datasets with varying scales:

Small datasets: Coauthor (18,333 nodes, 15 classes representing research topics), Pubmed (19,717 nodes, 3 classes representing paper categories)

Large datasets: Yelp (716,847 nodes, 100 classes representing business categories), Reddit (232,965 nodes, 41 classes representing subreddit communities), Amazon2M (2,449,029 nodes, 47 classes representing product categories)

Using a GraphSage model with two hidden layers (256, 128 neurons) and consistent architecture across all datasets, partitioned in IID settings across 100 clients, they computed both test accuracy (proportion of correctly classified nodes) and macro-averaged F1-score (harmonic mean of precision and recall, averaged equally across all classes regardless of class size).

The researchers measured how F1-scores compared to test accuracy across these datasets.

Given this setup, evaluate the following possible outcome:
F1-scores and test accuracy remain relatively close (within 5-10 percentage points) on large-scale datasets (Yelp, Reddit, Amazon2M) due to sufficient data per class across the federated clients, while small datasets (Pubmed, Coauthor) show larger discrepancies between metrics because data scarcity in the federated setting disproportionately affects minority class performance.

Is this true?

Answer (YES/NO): NO